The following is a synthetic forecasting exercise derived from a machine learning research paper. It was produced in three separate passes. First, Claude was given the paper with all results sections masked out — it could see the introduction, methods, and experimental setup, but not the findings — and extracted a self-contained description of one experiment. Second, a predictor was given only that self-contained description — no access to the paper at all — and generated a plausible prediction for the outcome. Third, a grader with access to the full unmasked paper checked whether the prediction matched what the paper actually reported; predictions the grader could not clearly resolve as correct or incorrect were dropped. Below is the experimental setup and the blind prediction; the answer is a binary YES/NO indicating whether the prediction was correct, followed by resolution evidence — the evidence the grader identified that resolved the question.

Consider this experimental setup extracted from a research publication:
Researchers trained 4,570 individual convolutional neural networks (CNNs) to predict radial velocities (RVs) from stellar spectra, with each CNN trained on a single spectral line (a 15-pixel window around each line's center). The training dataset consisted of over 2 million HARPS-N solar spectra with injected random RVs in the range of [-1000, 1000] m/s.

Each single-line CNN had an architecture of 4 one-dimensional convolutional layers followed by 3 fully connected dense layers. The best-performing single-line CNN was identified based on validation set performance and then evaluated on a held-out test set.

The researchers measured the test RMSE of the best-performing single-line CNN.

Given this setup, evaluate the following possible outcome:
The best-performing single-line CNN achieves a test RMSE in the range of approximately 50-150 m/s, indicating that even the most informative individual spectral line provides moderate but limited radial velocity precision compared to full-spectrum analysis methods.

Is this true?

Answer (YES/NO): NO